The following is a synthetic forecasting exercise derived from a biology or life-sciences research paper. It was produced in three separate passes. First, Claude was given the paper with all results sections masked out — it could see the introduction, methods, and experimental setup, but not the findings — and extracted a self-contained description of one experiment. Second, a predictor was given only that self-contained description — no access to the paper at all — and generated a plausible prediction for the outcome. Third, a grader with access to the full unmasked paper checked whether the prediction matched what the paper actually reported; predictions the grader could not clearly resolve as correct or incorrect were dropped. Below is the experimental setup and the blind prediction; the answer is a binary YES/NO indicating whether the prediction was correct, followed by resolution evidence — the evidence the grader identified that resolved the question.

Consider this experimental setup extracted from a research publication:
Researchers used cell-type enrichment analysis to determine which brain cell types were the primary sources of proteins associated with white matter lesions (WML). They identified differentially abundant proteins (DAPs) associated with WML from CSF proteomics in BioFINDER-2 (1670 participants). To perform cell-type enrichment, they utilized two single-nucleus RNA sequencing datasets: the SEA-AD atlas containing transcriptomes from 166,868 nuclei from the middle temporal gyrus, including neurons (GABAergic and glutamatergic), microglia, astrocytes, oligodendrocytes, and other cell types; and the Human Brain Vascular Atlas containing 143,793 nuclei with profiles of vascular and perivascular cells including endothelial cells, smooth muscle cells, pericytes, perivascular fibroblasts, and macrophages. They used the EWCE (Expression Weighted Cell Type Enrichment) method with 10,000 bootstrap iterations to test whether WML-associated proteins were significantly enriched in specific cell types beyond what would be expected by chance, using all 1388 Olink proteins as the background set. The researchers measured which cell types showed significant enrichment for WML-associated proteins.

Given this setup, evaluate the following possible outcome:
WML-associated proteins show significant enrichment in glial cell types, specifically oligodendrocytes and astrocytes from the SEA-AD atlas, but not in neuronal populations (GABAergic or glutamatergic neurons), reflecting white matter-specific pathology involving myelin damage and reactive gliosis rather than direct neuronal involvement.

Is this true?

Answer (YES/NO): NO